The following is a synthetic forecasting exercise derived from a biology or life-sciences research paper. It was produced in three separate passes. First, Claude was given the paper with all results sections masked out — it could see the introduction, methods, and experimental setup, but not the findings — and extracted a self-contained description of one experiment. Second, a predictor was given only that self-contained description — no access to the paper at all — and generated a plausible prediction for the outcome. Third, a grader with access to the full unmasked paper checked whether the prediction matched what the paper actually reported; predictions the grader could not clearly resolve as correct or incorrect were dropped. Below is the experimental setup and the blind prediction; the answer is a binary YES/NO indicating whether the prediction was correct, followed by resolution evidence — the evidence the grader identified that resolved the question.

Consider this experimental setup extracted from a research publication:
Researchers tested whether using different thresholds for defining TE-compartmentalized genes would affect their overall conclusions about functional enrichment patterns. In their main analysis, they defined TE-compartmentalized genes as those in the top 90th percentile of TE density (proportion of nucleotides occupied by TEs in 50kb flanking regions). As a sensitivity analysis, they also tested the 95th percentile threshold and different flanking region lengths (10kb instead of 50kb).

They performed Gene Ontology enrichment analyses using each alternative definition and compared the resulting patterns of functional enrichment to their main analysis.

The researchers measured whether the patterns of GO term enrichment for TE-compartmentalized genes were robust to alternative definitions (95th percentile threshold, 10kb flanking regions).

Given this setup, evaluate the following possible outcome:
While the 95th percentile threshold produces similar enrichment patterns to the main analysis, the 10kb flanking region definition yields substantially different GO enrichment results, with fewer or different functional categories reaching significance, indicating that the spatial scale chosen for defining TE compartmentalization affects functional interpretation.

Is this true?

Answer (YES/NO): NO